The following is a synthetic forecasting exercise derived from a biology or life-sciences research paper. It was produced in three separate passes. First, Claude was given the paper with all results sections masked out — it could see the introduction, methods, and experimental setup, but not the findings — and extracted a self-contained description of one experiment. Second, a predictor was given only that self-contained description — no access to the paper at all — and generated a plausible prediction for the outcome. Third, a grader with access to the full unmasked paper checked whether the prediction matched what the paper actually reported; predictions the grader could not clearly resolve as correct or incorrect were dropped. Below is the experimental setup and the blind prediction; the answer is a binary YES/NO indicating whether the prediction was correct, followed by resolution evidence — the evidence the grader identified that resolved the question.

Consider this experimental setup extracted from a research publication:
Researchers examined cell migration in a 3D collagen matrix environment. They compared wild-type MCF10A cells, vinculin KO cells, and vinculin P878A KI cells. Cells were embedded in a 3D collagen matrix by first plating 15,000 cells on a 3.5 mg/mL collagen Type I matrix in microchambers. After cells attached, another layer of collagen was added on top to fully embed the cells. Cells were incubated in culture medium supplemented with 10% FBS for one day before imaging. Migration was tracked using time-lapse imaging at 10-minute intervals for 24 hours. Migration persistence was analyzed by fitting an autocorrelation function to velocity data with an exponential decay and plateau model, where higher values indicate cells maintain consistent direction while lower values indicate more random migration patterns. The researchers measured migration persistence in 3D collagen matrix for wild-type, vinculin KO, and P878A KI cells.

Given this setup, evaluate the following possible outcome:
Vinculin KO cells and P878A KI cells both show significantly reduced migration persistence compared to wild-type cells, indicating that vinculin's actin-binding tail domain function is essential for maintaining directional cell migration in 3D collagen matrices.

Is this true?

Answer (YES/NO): NO